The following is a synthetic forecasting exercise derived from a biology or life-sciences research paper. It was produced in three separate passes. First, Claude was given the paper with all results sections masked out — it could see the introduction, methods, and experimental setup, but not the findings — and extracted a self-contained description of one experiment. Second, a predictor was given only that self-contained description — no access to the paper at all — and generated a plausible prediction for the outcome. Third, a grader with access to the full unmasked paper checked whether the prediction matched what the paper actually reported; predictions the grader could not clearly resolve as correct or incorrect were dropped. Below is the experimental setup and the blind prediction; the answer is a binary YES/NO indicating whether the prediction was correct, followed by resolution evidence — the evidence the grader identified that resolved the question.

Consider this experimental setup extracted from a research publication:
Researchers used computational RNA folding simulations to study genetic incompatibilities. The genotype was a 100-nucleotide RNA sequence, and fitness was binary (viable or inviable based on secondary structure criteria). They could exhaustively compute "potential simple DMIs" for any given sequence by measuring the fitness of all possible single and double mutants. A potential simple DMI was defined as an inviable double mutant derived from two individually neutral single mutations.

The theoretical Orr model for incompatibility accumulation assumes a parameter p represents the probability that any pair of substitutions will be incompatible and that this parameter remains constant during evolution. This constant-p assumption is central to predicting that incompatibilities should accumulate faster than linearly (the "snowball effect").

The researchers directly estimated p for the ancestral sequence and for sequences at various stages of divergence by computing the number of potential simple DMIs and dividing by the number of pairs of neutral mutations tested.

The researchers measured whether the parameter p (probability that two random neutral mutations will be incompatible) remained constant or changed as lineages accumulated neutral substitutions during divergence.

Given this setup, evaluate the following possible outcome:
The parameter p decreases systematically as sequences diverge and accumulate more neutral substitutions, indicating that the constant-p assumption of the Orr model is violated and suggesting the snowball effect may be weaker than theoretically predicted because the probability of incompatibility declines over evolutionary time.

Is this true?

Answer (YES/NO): NO